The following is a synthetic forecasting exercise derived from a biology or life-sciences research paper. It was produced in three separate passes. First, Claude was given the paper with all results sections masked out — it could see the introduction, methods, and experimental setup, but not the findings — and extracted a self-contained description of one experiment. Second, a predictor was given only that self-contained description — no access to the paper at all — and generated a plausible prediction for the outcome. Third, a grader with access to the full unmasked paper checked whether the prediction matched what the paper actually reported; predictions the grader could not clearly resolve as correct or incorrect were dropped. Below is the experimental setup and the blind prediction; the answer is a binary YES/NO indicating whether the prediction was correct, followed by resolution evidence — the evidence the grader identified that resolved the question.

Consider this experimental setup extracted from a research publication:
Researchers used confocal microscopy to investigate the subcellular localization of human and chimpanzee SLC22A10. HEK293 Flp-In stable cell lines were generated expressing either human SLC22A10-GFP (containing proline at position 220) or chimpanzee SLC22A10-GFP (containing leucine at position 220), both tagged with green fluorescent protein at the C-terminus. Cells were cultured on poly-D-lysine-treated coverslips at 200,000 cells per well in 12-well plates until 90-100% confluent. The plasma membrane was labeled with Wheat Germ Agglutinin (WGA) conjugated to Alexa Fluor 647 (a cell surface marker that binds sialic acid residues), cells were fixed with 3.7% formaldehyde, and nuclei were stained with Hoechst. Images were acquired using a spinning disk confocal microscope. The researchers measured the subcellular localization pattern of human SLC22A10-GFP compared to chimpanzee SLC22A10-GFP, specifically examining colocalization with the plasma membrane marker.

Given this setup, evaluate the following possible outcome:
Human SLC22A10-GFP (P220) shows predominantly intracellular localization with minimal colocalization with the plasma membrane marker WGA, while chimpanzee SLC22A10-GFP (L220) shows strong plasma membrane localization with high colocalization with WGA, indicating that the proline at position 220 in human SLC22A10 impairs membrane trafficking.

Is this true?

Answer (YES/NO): YES